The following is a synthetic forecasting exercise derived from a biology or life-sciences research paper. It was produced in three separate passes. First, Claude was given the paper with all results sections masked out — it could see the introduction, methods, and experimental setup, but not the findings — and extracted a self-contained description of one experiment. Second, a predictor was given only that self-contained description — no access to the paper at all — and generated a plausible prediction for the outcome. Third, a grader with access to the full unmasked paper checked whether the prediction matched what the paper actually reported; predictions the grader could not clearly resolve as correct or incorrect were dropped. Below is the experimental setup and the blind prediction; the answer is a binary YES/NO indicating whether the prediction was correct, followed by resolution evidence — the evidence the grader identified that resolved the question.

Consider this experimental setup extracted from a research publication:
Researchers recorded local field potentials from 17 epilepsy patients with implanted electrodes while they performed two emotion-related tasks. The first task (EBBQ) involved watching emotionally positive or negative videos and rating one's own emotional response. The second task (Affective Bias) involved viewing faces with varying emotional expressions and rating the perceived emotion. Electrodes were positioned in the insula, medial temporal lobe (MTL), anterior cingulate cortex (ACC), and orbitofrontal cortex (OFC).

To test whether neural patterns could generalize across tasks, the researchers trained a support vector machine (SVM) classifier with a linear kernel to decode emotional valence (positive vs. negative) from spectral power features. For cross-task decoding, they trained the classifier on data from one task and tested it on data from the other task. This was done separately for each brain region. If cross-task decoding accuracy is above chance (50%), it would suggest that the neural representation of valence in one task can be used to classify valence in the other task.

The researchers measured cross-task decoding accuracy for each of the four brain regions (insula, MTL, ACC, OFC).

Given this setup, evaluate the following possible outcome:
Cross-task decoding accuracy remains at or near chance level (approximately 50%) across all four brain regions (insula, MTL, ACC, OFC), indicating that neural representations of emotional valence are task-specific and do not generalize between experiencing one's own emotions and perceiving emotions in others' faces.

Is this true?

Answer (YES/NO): NO